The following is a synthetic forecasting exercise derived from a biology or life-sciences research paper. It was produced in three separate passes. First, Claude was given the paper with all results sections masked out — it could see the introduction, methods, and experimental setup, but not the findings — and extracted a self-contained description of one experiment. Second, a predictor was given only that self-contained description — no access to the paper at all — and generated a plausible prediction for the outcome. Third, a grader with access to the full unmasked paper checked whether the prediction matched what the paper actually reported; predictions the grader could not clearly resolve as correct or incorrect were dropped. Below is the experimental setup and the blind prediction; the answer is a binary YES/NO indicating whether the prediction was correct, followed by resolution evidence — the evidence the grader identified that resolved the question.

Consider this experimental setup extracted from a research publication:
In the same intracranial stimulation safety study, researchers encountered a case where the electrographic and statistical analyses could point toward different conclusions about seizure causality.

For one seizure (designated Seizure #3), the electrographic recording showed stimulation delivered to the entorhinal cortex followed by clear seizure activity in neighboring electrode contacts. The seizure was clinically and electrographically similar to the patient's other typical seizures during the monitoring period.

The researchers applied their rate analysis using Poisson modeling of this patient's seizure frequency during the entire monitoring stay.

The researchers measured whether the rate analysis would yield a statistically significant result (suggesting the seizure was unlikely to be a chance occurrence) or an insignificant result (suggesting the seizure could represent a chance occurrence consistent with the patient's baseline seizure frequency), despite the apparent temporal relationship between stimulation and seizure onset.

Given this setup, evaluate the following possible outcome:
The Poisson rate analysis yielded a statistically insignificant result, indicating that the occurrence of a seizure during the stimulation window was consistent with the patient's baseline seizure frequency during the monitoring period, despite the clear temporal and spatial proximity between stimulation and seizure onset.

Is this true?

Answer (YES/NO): YES